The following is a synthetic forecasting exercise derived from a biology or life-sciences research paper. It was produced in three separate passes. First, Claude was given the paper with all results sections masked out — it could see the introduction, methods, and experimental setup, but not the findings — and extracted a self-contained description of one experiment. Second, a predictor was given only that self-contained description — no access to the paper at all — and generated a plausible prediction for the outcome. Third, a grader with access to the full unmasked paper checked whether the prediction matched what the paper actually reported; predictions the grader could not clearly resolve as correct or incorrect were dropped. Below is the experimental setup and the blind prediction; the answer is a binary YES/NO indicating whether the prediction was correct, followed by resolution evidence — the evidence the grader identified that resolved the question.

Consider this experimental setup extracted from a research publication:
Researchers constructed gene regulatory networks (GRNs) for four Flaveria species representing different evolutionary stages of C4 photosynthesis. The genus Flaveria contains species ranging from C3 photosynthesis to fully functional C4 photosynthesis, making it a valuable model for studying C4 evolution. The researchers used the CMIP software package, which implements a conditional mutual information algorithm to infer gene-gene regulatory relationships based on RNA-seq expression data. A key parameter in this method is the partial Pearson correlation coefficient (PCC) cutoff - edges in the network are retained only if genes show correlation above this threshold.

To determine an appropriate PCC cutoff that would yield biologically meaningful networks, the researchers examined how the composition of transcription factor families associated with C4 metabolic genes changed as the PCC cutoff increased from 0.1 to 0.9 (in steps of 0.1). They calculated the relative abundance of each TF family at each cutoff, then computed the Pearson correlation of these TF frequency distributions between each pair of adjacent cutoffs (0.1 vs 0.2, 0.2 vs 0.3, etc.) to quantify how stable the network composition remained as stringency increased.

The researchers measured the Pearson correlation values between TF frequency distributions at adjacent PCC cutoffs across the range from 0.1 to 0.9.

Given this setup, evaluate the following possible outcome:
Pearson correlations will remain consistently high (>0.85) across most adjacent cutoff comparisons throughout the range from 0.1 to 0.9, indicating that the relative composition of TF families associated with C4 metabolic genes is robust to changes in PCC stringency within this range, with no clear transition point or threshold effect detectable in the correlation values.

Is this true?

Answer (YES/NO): NO